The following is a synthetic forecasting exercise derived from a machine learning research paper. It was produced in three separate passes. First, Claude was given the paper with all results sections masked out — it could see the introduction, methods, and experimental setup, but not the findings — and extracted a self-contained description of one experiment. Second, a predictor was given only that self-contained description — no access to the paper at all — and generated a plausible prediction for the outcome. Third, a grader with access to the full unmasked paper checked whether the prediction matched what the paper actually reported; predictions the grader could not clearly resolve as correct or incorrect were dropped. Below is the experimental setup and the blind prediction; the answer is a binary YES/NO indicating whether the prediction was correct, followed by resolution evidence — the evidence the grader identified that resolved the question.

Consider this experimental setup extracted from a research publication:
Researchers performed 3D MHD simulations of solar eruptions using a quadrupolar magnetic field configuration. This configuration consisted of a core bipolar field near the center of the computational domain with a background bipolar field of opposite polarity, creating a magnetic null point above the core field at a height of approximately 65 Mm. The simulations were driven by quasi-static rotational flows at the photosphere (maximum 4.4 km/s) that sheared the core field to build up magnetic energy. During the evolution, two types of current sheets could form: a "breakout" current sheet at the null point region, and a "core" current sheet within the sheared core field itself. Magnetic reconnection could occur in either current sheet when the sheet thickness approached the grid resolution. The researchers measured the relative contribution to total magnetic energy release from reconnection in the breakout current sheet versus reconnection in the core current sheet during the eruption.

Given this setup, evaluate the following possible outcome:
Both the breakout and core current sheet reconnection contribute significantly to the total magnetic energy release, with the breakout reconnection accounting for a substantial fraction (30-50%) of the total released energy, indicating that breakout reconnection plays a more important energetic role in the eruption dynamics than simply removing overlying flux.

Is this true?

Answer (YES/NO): NO